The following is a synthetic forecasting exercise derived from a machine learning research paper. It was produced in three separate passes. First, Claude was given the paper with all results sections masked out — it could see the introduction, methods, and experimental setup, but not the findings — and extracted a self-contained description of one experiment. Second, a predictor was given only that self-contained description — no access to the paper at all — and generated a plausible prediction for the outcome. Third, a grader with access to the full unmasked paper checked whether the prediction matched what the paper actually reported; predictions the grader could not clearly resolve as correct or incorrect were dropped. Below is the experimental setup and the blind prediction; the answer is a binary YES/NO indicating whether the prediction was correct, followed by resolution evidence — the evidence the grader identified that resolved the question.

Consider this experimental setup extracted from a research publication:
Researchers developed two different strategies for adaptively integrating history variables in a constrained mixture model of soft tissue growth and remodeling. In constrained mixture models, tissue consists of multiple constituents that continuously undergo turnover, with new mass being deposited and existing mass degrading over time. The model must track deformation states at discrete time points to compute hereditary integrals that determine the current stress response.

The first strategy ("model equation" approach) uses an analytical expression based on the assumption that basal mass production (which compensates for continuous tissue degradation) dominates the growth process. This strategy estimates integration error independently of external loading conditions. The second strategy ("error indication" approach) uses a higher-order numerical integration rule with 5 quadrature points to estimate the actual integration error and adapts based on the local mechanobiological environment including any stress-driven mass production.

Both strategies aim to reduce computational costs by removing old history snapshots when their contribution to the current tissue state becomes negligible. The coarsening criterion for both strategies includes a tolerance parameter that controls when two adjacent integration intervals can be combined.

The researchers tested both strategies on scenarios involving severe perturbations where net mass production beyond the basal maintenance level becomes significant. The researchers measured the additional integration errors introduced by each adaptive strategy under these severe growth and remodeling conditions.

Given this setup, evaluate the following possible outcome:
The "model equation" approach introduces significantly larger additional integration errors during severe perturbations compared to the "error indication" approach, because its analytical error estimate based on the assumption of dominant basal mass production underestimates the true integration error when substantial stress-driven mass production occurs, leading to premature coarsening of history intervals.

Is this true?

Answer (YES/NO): YES